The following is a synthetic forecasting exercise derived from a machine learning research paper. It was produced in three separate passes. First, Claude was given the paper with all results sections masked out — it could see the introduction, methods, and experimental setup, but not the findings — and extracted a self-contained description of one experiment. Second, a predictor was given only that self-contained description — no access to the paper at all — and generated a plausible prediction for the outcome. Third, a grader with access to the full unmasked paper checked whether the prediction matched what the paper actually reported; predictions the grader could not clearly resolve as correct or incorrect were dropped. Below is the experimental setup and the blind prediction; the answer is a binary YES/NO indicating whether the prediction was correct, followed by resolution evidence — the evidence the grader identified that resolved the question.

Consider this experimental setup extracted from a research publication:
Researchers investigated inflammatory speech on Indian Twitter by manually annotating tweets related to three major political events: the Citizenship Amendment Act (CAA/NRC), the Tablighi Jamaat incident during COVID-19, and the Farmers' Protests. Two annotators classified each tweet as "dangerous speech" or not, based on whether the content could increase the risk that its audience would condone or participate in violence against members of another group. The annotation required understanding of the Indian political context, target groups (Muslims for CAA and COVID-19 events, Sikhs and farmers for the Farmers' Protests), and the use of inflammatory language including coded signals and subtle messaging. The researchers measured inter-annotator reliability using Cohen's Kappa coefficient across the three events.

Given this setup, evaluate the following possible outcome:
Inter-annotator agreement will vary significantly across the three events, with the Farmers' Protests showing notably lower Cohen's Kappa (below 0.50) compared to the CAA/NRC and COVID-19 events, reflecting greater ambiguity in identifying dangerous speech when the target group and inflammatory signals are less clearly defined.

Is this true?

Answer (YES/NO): NO